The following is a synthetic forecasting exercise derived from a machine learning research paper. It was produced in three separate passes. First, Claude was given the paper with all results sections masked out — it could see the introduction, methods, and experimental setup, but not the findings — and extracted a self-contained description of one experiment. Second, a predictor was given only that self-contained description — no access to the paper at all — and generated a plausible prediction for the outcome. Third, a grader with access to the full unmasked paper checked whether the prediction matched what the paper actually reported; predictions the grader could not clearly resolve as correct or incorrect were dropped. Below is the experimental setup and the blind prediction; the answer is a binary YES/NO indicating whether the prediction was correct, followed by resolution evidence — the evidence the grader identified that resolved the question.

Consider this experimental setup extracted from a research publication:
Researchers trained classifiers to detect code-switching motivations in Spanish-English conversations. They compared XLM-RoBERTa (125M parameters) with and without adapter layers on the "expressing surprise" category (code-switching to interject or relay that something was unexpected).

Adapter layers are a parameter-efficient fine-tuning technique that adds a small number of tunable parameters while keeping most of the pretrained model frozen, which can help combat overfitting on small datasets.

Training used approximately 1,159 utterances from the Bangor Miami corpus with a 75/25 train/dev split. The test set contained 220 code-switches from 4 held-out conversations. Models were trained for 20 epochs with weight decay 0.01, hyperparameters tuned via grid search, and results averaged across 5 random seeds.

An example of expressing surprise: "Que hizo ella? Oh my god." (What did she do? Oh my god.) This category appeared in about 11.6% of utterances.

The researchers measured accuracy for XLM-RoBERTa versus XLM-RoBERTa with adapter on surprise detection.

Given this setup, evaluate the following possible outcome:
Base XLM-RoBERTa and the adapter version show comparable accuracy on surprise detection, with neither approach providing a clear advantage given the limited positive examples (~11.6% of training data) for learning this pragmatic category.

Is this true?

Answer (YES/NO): NO